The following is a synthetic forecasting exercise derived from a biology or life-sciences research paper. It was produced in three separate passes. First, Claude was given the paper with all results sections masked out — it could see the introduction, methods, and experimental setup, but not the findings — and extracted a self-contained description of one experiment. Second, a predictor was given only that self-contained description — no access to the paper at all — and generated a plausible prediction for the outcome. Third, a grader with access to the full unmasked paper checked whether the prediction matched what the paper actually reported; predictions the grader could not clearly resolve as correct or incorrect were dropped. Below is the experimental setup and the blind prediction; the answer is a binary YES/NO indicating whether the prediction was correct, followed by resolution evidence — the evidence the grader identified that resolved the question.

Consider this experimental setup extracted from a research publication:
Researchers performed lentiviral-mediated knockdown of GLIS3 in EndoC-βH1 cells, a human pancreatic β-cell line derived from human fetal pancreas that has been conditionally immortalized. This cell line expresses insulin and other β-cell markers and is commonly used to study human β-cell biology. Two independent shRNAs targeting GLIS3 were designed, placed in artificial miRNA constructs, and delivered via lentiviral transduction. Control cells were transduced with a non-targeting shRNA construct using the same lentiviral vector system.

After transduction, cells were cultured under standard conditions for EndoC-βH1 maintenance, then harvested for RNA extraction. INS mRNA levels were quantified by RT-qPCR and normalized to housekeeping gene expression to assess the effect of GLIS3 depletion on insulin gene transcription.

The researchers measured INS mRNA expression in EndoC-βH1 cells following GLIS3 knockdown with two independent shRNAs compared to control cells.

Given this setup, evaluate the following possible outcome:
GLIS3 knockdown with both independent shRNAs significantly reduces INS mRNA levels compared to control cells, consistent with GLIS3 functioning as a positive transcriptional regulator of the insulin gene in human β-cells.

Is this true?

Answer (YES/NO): YES